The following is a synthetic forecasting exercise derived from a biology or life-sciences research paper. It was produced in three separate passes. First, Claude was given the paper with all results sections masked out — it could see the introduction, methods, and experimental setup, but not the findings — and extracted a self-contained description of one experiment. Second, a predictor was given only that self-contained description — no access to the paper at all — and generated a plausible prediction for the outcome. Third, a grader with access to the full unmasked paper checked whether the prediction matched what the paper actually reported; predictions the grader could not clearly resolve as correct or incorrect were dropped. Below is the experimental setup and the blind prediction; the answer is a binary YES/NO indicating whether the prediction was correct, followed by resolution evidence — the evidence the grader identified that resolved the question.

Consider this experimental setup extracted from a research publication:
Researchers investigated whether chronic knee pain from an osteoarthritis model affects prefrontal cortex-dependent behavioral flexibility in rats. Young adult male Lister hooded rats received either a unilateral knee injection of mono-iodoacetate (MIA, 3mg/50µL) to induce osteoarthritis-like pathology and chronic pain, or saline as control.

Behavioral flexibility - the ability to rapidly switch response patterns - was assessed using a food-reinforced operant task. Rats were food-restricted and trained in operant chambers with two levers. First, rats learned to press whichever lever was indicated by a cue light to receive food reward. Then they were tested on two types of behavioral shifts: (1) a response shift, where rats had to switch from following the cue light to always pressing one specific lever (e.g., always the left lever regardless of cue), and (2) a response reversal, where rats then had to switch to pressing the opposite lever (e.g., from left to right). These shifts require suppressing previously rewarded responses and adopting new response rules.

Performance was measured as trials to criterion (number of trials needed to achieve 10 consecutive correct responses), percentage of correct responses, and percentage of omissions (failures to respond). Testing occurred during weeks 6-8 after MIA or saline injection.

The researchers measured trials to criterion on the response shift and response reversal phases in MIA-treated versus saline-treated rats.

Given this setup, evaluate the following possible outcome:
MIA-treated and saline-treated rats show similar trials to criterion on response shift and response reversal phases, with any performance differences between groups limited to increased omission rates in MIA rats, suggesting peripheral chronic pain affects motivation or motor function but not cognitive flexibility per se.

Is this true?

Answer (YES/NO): NO